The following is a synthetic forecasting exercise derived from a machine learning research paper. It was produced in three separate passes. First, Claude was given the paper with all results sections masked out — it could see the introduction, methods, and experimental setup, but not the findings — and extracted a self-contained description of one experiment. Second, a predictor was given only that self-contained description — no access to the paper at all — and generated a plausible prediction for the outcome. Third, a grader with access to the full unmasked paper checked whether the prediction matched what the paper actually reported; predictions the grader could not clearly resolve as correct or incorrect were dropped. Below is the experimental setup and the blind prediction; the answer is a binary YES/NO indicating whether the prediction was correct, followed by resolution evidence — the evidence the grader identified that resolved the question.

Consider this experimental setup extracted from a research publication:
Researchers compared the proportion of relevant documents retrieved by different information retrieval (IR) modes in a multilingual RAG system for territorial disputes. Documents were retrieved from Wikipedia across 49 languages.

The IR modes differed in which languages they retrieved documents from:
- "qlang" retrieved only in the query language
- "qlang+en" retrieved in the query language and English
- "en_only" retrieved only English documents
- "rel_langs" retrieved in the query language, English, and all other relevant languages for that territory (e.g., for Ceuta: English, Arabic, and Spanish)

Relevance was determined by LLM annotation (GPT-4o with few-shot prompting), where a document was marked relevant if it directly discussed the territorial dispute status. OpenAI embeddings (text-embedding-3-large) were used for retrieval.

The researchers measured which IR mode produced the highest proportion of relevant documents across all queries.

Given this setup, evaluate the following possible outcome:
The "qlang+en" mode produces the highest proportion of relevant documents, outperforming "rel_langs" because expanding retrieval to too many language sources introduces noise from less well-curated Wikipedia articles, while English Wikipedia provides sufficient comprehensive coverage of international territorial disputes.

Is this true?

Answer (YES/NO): NO